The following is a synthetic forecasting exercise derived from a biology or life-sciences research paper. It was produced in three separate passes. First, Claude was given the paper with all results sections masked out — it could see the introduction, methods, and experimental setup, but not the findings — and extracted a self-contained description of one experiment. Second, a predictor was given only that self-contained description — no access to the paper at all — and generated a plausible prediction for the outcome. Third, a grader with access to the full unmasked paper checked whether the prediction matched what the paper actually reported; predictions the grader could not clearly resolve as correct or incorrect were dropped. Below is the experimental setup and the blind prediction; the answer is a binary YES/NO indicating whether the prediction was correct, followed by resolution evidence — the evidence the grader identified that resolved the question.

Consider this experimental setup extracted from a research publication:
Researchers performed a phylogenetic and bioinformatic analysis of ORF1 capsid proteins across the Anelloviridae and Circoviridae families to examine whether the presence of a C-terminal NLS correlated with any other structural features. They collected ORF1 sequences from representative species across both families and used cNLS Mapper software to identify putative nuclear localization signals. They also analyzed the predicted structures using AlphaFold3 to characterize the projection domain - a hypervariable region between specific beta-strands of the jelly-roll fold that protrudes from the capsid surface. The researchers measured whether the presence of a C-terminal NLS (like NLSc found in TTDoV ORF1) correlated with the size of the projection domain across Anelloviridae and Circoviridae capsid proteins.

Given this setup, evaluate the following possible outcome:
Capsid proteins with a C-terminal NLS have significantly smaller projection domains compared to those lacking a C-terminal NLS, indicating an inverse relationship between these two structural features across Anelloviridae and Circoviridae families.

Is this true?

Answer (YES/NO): NO